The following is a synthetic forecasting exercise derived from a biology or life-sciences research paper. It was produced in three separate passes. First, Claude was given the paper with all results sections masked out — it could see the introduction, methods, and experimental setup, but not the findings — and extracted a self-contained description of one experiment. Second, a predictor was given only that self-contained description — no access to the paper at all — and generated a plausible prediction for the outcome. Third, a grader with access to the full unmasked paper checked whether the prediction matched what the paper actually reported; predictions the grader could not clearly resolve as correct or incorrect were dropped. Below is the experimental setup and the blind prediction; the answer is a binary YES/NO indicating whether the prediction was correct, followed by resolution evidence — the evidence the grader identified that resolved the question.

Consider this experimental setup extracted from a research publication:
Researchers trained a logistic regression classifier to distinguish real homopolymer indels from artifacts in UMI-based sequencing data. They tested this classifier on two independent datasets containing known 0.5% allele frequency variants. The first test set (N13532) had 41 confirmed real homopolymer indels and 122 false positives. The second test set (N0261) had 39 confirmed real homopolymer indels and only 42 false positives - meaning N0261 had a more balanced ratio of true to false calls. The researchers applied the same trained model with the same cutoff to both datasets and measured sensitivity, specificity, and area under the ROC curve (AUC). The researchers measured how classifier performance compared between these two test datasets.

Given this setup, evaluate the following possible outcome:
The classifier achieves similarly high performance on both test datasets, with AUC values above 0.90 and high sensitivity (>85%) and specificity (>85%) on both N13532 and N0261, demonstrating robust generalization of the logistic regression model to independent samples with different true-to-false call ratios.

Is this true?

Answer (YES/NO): NO